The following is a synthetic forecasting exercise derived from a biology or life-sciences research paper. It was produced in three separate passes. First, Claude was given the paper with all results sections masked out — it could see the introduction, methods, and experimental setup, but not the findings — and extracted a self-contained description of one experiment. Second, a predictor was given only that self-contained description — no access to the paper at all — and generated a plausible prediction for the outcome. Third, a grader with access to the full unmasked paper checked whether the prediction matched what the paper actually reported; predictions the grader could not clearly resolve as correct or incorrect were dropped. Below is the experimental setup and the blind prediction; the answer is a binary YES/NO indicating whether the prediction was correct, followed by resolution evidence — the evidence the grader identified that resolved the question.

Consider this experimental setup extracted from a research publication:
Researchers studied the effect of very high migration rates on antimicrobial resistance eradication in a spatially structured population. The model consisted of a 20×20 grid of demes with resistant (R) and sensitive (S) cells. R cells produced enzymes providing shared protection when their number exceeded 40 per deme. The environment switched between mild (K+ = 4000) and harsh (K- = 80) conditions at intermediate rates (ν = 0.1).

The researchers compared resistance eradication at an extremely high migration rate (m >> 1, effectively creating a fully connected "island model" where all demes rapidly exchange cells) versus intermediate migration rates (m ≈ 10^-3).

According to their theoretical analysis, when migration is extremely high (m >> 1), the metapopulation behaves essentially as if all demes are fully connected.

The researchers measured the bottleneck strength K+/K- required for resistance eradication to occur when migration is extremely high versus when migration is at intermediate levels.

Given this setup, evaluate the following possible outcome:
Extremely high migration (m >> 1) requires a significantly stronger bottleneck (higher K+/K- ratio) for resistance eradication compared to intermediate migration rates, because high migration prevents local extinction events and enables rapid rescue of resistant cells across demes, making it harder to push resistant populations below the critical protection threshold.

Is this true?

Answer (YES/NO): YES